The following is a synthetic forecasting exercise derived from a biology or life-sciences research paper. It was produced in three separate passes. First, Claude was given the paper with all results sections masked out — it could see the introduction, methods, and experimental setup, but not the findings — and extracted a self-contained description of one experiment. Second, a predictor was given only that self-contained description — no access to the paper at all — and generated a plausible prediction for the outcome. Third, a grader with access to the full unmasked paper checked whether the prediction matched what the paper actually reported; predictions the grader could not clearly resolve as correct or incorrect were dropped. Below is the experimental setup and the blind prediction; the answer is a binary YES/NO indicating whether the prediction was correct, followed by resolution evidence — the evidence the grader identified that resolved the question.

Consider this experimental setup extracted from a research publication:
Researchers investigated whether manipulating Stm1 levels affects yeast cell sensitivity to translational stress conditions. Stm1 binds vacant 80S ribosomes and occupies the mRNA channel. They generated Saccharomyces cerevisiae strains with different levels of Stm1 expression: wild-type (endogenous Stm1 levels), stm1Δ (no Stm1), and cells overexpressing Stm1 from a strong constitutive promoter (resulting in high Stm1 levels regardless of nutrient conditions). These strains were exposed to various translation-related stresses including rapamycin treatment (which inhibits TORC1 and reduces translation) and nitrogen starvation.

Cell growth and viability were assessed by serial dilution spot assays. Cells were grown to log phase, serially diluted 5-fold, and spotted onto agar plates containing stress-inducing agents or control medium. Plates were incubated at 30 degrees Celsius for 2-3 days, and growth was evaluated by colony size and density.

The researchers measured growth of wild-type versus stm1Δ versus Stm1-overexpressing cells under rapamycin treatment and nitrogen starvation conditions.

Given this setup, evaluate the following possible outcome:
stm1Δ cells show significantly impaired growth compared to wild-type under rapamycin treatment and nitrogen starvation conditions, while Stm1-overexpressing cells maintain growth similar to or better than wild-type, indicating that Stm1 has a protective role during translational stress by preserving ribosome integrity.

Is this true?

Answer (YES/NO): YES